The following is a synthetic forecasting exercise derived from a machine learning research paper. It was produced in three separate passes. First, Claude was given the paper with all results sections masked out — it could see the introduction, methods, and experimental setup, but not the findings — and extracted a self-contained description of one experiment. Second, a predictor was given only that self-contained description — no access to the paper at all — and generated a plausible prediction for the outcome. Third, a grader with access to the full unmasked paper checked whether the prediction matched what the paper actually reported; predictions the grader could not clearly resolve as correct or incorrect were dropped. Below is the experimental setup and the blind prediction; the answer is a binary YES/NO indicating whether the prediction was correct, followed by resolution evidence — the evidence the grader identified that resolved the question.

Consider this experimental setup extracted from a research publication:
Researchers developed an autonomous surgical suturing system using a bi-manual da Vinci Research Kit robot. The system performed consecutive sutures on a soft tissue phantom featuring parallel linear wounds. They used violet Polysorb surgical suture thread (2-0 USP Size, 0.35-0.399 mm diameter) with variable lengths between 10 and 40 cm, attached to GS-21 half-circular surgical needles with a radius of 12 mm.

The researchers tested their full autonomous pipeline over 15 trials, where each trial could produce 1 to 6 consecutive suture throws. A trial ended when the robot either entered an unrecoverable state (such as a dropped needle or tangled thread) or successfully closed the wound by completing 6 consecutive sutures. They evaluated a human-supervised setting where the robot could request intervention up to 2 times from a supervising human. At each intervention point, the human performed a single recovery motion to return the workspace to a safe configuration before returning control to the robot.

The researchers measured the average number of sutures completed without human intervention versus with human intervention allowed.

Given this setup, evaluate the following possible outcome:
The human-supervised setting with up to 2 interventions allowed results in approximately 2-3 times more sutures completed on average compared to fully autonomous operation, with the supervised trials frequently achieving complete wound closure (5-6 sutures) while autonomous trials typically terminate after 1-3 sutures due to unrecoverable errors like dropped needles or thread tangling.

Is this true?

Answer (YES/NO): NO